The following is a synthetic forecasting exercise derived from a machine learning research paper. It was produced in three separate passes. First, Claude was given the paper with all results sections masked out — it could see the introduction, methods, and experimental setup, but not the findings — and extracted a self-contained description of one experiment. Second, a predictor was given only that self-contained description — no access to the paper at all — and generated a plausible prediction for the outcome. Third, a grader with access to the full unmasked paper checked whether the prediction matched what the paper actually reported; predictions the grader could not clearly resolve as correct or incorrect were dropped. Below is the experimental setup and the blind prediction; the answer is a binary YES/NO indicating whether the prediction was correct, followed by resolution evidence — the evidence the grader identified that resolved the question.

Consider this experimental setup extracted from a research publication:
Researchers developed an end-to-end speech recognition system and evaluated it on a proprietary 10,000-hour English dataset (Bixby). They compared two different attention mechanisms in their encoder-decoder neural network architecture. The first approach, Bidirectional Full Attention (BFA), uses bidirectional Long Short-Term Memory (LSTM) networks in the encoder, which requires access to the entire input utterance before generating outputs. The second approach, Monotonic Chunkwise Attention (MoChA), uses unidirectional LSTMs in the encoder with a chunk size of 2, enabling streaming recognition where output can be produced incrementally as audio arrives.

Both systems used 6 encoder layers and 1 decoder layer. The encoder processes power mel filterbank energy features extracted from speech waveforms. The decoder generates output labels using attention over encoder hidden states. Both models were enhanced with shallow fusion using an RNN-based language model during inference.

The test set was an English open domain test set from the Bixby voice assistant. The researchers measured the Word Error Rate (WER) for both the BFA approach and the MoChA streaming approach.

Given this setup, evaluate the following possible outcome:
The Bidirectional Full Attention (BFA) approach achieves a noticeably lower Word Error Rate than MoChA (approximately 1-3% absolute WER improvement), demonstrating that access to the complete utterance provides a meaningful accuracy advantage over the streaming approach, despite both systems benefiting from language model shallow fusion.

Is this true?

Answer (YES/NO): YES